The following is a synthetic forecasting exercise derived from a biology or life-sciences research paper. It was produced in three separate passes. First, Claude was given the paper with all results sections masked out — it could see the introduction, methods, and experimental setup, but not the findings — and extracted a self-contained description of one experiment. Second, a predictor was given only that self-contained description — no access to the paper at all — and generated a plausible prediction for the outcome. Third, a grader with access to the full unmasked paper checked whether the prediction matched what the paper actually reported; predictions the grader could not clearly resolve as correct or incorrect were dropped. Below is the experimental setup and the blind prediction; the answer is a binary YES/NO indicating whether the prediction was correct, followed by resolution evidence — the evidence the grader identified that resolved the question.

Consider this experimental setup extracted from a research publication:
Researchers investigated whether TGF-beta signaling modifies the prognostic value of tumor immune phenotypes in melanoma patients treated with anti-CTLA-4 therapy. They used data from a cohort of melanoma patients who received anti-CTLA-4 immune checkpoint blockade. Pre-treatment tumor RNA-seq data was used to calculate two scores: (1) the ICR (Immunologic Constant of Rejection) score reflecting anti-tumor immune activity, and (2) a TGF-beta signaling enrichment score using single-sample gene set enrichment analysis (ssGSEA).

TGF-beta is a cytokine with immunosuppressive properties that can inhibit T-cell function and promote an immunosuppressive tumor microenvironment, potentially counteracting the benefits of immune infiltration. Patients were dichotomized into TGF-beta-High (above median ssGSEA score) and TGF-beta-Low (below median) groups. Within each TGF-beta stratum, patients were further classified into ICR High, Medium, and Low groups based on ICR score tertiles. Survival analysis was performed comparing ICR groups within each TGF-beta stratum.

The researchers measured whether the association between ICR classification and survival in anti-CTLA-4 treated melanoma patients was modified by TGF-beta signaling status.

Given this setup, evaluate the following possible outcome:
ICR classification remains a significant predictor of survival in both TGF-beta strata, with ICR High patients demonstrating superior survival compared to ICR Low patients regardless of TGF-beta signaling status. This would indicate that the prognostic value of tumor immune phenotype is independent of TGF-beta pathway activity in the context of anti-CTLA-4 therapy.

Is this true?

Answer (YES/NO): NO